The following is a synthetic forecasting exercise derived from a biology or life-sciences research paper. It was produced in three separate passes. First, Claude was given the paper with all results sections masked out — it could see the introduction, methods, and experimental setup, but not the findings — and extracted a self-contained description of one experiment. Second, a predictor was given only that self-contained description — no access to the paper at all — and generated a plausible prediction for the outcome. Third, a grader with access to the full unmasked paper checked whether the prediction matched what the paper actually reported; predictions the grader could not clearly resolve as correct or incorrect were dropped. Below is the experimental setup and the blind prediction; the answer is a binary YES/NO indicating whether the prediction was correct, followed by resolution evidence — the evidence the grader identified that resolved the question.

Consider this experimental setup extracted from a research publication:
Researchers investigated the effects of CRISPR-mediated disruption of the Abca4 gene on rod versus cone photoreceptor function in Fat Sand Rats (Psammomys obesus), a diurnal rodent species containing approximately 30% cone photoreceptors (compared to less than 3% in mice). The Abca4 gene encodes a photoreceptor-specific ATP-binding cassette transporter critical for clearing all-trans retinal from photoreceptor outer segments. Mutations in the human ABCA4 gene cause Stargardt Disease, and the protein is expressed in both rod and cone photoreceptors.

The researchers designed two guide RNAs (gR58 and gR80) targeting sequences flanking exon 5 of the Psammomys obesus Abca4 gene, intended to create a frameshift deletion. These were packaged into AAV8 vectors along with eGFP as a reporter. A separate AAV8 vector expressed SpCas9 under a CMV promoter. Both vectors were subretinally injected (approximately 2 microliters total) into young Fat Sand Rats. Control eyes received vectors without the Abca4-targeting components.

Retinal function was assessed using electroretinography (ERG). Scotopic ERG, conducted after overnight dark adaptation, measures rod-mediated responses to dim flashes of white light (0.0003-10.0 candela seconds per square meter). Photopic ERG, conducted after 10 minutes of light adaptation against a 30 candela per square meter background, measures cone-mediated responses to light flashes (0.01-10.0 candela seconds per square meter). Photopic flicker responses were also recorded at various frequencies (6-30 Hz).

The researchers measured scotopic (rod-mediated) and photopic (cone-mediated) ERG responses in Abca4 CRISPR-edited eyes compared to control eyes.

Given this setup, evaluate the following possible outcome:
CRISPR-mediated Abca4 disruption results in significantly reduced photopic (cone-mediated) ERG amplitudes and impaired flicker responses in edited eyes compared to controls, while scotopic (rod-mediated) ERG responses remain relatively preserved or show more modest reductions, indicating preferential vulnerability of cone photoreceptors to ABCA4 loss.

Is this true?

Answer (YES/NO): YES